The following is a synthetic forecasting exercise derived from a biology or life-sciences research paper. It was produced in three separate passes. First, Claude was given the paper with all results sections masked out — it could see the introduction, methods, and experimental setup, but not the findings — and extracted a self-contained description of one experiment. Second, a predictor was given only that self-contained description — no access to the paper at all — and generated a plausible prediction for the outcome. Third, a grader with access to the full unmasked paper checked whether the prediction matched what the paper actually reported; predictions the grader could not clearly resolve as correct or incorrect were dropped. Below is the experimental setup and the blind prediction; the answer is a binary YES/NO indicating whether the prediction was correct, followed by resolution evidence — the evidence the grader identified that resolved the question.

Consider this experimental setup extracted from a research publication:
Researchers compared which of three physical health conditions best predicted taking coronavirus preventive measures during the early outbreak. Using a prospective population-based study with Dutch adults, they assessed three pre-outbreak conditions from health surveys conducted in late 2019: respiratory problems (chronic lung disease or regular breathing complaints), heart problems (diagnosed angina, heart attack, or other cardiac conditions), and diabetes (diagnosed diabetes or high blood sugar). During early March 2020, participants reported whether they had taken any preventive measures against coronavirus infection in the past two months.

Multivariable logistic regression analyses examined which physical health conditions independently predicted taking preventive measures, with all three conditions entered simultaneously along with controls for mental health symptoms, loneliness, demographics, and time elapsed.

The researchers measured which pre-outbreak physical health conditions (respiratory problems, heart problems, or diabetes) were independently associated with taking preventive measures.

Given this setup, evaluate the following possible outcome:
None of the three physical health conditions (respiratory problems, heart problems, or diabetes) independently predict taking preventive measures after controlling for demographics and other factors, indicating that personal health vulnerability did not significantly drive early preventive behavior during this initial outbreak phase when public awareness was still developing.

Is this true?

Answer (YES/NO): NO